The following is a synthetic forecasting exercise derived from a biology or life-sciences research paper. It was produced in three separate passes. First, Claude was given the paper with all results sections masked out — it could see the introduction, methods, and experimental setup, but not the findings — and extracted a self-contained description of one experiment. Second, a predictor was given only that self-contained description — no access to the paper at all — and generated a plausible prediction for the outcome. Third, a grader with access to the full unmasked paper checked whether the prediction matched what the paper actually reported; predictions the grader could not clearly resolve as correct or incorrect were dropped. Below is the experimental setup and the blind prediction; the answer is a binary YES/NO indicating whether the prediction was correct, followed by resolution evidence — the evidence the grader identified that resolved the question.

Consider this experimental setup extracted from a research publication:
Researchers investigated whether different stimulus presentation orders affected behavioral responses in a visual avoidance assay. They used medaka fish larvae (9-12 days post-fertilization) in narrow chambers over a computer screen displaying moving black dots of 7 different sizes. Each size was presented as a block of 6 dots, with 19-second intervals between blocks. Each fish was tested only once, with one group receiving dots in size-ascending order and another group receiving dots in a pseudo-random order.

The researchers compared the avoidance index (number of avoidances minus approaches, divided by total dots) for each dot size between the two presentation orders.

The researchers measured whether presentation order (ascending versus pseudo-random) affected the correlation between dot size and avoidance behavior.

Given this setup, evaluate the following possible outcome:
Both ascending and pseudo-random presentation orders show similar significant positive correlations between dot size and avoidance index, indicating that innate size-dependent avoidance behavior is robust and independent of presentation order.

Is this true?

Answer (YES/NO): NO